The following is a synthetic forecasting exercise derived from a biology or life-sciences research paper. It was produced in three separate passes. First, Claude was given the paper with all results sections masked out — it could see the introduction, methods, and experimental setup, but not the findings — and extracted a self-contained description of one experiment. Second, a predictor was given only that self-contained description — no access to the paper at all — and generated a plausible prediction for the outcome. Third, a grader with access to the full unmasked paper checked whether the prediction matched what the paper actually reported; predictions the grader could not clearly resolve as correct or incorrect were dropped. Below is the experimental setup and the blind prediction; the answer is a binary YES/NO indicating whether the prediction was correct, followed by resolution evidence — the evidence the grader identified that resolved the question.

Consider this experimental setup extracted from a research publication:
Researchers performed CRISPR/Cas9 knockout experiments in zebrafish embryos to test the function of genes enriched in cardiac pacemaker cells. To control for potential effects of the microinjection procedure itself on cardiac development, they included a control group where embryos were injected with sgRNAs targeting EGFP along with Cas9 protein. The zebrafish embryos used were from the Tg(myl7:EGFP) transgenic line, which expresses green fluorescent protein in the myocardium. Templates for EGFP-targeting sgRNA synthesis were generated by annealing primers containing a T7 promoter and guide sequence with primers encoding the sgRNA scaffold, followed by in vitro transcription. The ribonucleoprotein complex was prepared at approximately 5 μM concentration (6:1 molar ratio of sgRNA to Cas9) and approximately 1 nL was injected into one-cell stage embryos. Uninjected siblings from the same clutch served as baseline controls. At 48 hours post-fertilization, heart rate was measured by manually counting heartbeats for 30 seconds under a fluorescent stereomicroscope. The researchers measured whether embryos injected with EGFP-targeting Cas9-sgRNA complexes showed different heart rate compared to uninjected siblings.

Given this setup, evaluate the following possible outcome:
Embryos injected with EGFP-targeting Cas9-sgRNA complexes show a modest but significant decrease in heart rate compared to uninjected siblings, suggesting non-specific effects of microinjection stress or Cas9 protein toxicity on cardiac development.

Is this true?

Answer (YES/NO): YES